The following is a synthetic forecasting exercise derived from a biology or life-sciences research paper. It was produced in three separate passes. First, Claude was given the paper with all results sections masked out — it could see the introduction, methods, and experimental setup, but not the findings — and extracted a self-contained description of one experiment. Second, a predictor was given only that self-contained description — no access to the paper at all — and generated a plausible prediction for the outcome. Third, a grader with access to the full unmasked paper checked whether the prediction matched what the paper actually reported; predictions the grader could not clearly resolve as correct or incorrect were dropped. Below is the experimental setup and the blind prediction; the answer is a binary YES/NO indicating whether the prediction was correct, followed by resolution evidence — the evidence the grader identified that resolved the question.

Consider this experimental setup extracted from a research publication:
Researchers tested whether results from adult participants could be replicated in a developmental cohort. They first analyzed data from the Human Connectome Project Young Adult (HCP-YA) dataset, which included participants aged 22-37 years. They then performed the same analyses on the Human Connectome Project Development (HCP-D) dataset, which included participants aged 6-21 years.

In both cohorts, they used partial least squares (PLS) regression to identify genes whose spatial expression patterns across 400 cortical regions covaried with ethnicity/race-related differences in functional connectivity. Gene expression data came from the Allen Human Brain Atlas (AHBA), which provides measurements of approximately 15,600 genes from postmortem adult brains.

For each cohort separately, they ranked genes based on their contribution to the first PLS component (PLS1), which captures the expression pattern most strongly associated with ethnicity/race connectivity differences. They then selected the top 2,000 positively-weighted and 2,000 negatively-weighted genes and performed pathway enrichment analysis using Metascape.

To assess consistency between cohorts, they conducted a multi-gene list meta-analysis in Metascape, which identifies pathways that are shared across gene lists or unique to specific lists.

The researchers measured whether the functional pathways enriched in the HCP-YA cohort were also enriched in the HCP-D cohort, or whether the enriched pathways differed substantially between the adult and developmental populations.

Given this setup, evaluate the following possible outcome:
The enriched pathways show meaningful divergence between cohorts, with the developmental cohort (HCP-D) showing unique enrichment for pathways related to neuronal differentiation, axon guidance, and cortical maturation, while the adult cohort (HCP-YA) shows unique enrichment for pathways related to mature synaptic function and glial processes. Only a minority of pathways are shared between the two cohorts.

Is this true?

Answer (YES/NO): NO